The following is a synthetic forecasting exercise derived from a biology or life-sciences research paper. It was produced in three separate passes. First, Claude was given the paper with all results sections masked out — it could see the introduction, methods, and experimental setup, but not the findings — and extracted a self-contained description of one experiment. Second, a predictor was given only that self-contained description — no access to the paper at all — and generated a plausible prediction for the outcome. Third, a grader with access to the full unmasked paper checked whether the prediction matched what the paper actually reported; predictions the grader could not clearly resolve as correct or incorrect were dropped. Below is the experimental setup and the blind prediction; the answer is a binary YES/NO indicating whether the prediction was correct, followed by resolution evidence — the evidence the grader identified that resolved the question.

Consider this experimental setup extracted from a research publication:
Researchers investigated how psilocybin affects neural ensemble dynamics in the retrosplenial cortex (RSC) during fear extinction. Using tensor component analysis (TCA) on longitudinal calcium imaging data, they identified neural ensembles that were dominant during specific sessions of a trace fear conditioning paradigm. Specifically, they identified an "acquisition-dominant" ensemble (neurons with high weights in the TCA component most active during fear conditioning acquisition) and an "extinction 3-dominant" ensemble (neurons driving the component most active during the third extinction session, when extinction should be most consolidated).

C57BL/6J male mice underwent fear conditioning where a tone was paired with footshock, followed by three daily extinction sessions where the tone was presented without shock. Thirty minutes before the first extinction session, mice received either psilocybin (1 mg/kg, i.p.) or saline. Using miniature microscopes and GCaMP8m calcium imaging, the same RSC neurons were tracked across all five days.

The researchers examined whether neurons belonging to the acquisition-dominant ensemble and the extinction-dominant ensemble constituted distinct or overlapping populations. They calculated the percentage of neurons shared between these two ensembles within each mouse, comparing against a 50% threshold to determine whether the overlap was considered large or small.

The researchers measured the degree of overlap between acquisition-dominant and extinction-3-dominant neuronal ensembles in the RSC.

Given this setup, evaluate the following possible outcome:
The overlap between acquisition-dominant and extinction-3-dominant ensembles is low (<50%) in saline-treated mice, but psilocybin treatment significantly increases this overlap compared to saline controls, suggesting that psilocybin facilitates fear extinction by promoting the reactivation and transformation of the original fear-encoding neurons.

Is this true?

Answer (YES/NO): NO